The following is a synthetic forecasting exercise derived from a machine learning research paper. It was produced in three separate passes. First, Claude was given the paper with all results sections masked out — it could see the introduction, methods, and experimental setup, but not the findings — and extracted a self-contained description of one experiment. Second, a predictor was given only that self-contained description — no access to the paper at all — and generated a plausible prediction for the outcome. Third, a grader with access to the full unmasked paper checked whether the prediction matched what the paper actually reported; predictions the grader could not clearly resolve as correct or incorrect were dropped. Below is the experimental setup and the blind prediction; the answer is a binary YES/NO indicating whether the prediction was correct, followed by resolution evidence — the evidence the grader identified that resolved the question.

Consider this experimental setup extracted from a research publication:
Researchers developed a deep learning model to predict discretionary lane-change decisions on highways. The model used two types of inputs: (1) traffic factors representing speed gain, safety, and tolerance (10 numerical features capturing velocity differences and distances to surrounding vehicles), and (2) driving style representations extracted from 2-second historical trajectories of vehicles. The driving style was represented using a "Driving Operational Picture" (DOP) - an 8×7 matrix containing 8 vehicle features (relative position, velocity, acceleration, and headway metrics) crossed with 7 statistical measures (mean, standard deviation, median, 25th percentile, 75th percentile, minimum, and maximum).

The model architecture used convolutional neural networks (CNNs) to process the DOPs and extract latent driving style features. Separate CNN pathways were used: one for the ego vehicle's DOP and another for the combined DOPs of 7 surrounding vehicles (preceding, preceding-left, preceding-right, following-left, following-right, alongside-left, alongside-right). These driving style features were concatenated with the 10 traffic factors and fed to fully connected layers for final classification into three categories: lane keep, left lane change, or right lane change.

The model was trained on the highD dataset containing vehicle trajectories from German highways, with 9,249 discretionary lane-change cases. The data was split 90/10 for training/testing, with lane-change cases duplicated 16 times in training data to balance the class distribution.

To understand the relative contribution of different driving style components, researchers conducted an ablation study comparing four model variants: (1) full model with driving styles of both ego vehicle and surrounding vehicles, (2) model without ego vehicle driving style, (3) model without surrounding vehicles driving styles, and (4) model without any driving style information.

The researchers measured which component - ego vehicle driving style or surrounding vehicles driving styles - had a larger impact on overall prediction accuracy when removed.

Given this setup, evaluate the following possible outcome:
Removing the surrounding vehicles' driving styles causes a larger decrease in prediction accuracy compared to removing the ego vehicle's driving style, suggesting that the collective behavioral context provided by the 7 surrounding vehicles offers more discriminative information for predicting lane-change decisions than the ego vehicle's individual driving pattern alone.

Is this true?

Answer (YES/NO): NO